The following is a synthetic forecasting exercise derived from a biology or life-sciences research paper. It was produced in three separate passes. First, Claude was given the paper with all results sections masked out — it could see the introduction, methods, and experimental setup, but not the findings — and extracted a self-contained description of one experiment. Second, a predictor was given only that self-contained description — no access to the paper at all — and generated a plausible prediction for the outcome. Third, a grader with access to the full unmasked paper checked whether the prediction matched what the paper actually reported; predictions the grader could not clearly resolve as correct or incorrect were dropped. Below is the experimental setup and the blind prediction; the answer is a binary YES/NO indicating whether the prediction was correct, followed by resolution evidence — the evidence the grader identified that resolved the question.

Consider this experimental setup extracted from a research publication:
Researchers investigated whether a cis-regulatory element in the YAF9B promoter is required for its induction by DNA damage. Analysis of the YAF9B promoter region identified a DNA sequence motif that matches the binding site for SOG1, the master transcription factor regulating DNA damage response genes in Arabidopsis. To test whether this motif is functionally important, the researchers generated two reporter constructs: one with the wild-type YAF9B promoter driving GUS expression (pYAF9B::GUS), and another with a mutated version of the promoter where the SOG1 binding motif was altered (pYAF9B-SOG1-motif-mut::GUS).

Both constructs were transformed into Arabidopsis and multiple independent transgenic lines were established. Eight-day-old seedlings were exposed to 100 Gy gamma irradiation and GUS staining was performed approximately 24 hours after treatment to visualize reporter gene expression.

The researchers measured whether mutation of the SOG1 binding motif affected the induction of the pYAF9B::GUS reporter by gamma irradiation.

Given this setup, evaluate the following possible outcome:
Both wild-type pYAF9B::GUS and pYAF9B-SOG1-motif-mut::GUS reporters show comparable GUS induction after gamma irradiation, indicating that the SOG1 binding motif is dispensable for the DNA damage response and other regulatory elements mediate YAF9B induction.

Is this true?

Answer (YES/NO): NO